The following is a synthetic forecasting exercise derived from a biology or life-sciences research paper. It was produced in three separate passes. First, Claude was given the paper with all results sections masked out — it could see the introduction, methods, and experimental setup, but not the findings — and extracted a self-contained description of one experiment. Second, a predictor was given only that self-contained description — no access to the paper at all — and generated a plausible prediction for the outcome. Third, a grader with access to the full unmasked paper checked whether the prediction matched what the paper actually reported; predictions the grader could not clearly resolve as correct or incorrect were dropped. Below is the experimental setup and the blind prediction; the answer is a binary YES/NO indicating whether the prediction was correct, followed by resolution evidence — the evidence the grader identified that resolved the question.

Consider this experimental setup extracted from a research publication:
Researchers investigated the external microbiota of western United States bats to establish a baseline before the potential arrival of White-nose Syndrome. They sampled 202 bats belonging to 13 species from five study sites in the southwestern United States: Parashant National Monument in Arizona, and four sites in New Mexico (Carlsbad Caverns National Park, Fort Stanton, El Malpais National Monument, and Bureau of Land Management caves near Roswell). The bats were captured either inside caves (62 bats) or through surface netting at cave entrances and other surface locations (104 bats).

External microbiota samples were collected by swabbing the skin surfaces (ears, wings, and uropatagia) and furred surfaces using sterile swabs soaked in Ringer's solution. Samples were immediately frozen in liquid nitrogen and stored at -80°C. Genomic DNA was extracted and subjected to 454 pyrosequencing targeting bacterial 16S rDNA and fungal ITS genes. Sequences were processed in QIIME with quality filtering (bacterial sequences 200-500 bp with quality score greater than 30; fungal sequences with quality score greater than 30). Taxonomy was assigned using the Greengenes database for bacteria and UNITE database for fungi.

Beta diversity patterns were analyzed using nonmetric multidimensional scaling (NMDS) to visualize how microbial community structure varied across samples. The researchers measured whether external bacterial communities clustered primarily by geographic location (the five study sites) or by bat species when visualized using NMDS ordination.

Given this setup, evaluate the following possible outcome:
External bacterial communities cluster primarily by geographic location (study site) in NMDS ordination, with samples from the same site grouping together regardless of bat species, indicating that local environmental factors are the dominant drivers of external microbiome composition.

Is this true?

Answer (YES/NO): YES